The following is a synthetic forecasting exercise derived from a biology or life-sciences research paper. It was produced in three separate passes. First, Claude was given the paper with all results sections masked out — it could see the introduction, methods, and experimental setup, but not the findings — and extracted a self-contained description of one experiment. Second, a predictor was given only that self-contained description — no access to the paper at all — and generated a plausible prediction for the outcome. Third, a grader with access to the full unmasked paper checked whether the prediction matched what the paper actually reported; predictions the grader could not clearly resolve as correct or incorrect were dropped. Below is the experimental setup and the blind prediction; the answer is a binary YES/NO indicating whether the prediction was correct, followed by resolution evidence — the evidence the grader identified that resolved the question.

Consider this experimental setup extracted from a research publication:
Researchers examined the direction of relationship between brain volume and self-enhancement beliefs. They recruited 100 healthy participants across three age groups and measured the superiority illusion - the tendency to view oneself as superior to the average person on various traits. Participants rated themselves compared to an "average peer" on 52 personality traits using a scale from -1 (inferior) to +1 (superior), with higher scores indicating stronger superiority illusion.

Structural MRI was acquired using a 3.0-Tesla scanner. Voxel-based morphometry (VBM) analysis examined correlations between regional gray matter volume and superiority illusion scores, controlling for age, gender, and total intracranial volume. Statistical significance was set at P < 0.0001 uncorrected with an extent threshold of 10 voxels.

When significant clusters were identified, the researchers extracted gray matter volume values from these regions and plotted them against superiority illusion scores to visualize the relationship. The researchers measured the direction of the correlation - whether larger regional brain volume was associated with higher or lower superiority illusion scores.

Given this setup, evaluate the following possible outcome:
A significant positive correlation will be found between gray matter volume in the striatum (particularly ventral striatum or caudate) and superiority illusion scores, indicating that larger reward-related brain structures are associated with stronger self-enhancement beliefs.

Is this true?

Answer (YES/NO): NO